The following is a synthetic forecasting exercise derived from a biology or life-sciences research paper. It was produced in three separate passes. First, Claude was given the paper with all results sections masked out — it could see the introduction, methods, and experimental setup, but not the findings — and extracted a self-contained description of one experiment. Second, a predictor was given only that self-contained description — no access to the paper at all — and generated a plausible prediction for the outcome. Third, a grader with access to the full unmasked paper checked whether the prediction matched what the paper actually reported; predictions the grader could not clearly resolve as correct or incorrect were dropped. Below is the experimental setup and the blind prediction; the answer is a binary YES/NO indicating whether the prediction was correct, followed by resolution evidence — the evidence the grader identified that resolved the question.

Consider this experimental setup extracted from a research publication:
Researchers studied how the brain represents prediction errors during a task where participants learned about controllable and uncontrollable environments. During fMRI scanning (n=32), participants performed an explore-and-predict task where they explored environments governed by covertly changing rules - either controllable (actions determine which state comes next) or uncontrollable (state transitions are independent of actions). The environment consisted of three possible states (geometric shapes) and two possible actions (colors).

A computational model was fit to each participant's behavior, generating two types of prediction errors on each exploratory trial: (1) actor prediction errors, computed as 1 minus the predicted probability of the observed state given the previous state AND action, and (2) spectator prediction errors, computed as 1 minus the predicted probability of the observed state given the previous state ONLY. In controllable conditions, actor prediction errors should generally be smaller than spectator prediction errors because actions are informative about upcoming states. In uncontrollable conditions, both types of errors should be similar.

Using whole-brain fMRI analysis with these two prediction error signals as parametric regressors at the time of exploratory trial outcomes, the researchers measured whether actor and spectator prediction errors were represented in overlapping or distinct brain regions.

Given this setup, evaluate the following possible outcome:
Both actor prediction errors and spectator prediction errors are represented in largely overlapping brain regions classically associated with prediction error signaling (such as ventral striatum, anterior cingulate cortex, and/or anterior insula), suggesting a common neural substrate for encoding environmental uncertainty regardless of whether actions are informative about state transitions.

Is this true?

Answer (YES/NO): NO